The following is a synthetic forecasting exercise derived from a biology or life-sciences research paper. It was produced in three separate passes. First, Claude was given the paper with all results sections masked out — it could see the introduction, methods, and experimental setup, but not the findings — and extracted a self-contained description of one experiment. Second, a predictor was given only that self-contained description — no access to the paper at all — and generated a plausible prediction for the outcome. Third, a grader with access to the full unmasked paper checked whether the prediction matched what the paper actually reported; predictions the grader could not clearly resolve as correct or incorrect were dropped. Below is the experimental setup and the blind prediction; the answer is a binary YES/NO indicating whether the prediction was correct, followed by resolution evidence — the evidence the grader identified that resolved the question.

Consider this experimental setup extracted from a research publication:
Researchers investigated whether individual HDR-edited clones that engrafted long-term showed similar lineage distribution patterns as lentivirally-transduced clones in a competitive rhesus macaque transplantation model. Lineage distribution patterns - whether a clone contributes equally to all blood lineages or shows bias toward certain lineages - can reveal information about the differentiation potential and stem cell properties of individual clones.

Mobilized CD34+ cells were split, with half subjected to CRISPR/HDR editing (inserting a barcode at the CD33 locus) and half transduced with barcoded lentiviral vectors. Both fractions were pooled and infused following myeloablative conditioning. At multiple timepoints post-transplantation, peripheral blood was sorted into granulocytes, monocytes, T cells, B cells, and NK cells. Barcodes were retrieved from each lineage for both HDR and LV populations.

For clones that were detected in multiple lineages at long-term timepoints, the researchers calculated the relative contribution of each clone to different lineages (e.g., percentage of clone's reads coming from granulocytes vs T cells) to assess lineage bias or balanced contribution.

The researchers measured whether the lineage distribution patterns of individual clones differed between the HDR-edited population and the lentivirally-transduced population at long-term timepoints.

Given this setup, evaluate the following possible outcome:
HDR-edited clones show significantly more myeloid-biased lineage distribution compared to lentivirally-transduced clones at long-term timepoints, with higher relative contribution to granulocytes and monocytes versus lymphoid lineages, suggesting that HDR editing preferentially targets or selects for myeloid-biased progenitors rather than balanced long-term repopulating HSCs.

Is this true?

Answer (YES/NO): NO